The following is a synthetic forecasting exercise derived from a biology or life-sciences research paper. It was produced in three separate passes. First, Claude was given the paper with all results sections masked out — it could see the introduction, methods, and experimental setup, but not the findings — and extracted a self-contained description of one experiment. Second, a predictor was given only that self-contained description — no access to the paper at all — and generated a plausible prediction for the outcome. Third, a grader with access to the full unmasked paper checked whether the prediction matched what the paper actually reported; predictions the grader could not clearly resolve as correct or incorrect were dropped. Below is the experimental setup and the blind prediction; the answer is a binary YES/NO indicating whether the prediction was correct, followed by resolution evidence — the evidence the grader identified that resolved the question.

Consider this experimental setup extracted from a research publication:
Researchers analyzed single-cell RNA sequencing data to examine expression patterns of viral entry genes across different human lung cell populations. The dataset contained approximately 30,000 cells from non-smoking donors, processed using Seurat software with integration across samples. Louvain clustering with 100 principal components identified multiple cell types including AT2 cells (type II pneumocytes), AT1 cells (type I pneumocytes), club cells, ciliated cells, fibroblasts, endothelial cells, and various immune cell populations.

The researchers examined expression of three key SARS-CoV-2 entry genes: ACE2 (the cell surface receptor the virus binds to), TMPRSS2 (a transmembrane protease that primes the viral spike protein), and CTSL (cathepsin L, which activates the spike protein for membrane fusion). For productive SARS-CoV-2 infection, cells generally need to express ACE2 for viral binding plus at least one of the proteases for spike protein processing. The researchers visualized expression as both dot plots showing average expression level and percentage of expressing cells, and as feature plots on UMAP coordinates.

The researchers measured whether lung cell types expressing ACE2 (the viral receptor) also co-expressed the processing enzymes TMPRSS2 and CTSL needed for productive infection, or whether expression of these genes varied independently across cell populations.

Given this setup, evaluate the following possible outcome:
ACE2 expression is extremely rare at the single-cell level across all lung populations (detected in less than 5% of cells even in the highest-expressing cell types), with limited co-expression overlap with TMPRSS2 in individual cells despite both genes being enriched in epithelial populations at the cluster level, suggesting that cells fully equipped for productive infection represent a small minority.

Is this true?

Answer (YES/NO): NO